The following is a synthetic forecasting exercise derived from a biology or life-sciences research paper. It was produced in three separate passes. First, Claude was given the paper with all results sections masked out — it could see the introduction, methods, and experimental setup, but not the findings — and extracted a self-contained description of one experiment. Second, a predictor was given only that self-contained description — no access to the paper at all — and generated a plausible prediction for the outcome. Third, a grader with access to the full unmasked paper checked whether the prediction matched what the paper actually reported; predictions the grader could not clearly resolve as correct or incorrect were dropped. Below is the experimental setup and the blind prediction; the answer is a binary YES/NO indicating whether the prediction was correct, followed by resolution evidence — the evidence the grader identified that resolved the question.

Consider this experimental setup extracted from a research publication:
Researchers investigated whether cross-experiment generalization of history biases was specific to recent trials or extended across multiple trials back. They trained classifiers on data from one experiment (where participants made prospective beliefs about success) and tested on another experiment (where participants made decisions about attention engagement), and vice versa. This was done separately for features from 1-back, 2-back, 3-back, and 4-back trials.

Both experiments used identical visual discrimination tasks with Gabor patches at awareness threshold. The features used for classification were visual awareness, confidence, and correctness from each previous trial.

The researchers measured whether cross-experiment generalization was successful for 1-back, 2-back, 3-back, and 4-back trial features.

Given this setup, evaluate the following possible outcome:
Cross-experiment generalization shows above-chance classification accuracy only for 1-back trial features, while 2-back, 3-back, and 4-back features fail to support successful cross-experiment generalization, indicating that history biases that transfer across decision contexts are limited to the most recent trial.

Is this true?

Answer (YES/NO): YES